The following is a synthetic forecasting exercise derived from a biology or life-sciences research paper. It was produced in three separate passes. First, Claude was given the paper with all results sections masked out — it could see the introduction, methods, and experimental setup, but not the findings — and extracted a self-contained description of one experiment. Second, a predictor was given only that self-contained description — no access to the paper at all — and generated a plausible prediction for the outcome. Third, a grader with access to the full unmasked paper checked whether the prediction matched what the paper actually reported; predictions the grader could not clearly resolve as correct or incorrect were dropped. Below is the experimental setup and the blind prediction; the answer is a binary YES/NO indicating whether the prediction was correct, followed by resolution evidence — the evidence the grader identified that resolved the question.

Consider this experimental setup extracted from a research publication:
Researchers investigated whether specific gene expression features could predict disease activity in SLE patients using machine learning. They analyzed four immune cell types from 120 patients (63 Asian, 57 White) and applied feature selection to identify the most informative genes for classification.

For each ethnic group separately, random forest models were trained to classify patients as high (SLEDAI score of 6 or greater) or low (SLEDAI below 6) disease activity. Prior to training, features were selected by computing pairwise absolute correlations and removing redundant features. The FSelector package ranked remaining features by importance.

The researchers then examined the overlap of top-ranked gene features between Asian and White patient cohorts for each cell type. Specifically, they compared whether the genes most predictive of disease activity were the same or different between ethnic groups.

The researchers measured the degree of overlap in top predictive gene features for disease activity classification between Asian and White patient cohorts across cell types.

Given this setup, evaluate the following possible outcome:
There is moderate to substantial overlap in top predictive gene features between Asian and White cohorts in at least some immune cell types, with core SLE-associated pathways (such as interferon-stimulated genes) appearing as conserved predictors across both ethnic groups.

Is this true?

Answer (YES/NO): NO